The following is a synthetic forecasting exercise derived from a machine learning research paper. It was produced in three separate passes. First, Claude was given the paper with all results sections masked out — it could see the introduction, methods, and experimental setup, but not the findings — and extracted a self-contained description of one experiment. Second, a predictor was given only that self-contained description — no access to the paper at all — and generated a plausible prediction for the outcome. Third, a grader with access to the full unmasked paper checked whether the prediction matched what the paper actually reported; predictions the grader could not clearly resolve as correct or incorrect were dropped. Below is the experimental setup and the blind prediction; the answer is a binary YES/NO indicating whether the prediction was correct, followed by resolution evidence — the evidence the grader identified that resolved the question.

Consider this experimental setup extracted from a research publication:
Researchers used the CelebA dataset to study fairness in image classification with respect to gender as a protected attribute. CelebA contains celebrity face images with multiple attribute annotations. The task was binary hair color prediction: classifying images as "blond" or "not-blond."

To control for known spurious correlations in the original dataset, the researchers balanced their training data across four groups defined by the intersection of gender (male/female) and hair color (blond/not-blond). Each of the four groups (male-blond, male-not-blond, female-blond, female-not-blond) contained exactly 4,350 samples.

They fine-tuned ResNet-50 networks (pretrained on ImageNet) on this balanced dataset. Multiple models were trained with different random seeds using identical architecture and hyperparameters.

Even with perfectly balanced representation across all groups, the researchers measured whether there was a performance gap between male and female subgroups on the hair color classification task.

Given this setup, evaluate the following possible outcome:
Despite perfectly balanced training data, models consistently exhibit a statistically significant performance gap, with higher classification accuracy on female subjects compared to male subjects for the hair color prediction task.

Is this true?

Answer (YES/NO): NO